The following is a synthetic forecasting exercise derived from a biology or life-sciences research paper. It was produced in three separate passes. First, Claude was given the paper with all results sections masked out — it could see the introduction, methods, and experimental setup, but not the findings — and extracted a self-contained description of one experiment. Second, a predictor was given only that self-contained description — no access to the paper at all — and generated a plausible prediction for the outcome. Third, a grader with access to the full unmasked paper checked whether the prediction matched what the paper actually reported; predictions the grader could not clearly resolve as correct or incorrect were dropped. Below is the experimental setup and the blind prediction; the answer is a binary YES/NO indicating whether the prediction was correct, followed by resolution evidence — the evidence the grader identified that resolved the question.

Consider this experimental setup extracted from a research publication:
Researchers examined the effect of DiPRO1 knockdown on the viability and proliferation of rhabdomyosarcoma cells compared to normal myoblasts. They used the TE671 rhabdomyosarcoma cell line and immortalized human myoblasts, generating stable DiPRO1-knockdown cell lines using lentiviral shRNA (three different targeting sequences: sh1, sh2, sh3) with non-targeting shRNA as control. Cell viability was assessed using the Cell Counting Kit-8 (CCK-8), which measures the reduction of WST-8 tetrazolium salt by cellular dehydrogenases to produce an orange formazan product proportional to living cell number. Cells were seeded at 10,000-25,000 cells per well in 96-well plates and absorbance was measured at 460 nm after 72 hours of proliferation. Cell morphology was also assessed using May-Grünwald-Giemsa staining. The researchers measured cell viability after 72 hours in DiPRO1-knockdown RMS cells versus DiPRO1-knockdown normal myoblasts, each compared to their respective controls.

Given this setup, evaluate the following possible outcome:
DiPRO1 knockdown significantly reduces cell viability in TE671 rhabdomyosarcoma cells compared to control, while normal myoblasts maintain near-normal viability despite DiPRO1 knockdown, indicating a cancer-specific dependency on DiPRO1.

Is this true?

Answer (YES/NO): YES